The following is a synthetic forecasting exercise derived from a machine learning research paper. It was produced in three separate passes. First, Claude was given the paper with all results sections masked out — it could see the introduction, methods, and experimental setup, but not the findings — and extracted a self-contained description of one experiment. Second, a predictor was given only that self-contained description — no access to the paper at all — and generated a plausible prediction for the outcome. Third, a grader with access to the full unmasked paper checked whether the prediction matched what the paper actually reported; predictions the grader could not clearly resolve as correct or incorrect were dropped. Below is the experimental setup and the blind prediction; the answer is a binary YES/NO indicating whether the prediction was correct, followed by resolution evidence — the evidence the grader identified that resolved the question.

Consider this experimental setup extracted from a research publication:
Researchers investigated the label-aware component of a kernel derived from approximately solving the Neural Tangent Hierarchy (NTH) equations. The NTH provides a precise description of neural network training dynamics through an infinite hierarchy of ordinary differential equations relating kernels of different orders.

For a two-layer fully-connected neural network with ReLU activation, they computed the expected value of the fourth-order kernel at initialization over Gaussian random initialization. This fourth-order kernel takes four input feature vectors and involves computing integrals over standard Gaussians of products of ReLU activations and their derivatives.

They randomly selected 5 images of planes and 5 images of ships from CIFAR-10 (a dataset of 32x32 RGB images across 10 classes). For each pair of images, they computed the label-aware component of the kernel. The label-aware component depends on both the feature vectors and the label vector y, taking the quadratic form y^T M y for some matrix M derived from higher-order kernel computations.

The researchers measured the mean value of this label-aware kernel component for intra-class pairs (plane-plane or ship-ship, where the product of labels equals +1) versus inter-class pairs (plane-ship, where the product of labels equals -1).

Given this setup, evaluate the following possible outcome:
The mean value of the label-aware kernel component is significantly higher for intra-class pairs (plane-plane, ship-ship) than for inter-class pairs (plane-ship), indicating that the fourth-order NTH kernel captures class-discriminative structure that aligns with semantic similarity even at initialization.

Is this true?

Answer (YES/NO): YES